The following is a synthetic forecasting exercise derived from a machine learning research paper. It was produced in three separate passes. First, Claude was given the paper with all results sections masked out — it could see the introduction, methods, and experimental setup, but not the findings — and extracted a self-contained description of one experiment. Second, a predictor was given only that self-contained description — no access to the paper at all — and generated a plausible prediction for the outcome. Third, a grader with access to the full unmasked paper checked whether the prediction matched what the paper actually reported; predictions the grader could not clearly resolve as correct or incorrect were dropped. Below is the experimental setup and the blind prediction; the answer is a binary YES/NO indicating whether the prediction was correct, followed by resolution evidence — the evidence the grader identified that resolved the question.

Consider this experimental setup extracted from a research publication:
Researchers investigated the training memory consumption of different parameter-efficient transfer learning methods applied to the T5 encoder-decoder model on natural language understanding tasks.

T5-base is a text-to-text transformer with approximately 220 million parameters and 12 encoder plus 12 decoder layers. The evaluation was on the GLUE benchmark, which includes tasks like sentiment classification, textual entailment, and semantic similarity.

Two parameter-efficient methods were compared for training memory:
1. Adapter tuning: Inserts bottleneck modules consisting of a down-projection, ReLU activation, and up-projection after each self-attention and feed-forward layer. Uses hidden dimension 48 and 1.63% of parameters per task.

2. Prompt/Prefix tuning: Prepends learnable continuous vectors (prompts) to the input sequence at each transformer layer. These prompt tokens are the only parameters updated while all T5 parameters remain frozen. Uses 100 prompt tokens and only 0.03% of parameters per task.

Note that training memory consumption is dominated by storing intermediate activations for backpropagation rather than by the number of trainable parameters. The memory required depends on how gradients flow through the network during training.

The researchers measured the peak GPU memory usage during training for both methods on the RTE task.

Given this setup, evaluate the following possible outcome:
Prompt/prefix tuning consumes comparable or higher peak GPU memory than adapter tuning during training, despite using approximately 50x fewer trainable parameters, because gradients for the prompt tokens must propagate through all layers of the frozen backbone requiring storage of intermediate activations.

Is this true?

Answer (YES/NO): YES